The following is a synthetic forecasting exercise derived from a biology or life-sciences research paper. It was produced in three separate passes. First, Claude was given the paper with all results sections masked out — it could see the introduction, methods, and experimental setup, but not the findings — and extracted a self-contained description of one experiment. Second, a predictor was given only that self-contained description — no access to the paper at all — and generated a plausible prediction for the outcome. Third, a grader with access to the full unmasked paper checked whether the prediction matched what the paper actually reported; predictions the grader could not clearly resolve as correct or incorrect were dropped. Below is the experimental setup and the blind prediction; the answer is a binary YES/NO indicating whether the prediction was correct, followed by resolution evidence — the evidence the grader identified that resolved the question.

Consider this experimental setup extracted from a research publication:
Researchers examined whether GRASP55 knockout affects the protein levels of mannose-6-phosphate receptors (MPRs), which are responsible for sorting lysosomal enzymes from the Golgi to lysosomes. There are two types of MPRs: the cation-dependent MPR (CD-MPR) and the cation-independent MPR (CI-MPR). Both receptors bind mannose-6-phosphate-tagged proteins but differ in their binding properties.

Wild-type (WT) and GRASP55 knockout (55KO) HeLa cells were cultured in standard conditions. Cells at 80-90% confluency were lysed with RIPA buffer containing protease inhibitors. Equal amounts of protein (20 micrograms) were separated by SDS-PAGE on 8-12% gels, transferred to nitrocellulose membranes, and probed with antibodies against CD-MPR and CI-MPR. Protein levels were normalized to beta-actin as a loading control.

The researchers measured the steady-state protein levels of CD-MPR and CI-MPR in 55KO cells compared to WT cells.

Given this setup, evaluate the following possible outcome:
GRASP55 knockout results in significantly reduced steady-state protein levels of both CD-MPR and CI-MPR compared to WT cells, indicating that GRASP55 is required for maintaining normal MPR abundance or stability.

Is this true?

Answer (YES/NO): NO